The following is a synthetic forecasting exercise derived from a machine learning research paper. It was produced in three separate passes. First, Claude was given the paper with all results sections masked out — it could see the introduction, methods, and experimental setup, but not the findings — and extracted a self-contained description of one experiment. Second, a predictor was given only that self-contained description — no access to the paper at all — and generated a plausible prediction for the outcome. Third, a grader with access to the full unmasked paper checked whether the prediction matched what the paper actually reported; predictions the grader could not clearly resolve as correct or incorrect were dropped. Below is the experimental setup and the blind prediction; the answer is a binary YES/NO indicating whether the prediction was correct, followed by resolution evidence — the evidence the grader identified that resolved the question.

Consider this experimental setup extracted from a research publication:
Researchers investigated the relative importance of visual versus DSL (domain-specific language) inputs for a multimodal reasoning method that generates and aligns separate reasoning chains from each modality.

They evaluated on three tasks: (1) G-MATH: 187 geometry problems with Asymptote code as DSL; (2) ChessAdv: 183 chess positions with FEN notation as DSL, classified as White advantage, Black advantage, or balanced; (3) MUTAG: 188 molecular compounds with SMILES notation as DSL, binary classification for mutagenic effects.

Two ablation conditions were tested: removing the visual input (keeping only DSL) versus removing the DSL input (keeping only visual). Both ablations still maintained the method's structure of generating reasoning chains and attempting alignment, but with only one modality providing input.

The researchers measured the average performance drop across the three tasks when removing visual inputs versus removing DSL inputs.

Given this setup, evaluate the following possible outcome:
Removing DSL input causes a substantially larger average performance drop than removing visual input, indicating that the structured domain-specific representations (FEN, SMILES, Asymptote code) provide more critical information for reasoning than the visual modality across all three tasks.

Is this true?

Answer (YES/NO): NO